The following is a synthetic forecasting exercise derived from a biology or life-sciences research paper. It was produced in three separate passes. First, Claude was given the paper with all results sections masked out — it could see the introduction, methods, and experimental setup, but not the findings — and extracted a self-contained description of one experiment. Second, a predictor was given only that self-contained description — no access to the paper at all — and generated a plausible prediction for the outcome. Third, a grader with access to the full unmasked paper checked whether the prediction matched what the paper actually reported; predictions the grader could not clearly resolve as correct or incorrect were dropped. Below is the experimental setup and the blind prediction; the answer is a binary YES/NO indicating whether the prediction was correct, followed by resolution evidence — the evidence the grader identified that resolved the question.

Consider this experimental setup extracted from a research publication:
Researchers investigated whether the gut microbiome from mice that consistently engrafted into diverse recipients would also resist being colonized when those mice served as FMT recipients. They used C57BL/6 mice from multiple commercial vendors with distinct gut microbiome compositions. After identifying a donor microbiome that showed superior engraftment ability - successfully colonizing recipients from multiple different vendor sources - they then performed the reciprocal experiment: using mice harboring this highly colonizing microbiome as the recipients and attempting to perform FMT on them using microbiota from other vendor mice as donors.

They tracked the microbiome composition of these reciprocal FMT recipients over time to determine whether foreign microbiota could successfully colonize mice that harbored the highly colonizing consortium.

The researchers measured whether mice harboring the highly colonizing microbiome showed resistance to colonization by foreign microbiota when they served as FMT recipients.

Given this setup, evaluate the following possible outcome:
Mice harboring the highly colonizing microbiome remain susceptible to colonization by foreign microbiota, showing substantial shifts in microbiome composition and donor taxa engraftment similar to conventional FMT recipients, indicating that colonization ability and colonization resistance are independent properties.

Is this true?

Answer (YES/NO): NO